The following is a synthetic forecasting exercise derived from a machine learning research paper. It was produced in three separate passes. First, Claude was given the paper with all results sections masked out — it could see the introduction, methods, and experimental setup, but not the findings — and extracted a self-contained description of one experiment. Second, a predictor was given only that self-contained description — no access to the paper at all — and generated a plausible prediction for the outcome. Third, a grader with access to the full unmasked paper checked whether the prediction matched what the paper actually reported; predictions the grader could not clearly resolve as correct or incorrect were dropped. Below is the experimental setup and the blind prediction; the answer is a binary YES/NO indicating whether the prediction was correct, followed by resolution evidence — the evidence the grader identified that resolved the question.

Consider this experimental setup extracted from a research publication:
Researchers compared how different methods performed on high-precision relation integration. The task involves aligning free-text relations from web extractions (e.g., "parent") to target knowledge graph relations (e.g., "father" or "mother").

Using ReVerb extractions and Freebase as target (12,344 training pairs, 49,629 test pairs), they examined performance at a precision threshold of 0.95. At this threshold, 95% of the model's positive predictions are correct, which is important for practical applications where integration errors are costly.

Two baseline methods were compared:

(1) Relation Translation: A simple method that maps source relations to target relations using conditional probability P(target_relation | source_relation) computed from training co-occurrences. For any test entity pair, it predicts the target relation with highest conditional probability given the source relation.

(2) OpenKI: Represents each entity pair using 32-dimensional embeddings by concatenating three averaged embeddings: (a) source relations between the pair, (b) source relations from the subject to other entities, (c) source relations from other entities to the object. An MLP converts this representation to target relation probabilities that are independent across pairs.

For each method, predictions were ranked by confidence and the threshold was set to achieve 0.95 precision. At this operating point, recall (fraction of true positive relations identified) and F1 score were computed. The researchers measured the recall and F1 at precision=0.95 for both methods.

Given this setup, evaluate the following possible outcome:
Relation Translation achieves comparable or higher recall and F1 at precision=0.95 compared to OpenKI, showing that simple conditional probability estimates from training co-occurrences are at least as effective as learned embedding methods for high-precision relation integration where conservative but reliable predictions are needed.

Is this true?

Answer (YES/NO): NO